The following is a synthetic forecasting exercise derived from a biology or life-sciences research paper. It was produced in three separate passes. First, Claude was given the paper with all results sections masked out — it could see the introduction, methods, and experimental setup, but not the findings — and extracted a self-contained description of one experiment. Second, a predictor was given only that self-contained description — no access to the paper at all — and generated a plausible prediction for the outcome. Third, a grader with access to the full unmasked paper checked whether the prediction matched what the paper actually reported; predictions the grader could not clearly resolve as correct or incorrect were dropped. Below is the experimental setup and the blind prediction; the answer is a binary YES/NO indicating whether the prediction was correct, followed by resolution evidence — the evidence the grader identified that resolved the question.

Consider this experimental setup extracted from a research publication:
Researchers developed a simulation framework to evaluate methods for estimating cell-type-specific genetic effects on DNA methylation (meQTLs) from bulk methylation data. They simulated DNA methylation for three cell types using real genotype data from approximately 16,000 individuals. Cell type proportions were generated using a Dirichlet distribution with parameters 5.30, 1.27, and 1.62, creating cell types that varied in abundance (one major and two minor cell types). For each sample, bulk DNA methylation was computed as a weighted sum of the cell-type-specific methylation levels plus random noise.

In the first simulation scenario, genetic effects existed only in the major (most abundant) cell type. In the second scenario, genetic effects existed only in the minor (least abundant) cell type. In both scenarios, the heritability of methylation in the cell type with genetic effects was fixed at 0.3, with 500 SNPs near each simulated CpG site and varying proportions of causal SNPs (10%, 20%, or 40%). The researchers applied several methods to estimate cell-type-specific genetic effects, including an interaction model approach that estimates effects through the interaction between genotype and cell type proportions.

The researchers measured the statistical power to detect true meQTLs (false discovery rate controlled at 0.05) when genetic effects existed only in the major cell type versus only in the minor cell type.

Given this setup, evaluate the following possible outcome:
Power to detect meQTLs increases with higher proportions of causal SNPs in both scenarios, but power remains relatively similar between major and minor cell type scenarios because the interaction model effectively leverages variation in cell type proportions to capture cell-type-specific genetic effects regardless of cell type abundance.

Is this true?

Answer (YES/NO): NO